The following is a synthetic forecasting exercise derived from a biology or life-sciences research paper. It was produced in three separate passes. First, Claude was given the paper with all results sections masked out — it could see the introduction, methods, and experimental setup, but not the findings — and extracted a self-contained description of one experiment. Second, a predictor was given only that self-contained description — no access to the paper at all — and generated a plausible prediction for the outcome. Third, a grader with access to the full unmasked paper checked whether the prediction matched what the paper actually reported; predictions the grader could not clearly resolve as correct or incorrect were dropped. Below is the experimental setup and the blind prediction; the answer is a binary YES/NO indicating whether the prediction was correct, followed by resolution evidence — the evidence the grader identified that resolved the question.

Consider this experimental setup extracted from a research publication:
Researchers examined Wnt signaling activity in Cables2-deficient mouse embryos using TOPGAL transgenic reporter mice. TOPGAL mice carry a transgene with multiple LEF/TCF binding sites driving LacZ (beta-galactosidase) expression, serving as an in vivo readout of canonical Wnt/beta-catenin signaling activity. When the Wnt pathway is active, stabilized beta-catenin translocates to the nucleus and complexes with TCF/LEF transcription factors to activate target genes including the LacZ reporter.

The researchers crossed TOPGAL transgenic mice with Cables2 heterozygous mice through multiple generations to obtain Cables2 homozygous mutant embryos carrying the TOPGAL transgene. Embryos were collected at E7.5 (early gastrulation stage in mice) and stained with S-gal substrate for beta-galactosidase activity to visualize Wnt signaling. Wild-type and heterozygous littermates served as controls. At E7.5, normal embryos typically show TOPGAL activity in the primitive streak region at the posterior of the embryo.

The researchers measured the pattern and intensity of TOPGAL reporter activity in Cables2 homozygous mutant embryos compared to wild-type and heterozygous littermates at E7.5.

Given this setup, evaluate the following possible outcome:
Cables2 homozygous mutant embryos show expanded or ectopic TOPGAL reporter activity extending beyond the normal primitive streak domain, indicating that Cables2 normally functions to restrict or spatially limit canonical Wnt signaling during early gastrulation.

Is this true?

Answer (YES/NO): NO